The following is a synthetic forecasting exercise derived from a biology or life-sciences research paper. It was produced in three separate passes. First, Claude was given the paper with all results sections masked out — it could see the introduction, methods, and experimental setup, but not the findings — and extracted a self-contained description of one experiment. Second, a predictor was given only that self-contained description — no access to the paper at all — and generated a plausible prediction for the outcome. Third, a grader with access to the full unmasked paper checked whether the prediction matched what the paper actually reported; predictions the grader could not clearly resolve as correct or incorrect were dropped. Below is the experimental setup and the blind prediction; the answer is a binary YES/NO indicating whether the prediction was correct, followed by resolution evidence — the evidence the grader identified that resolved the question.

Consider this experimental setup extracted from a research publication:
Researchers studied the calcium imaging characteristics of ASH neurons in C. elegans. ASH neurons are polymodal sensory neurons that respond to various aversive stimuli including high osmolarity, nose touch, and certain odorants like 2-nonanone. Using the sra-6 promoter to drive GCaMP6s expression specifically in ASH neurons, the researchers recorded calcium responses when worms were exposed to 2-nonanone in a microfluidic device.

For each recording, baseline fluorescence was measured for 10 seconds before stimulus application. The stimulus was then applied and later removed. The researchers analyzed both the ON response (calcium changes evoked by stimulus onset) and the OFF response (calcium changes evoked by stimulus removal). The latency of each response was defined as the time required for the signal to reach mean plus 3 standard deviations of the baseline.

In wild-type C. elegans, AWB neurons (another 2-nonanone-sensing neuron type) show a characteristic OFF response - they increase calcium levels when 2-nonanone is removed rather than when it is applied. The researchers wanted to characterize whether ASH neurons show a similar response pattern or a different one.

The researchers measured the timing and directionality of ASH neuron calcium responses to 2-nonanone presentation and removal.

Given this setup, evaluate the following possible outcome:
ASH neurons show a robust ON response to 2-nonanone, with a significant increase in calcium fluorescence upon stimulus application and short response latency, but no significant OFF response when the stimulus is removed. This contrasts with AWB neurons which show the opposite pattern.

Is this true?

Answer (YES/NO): NO